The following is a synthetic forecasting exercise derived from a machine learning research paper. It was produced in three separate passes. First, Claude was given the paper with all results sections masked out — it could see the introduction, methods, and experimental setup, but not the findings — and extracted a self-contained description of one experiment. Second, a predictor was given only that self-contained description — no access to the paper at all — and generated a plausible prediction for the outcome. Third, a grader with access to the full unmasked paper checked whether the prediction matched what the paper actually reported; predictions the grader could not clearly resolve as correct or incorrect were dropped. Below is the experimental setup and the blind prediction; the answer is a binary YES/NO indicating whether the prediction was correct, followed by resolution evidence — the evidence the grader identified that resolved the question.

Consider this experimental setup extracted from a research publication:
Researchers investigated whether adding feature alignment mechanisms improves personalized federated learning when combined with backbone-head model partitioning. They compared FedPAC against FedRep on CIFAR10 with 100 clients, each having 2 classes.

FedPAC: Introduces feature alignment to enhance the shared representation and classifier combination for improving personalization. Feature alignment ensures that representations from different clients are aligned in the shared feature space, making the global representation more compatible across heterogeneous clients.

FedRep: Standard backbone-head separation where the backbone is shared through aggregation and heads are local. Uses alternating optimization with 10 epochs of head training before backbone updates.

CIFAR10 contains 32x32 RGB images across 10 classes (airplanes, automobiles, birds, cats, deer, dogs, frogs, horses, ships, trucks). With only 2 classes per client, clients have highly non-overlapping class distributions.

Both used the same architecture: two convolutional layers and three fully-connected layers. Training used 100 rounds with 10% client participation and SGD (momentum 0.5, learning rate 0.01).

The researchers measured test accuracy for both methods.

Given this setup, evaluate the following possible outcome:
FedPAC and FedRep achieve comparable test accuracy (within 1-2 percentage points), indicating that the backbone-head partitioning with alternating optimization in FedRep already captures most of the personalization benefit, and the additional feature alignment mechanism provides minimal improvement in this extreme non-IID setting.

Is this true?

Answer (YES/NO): YES